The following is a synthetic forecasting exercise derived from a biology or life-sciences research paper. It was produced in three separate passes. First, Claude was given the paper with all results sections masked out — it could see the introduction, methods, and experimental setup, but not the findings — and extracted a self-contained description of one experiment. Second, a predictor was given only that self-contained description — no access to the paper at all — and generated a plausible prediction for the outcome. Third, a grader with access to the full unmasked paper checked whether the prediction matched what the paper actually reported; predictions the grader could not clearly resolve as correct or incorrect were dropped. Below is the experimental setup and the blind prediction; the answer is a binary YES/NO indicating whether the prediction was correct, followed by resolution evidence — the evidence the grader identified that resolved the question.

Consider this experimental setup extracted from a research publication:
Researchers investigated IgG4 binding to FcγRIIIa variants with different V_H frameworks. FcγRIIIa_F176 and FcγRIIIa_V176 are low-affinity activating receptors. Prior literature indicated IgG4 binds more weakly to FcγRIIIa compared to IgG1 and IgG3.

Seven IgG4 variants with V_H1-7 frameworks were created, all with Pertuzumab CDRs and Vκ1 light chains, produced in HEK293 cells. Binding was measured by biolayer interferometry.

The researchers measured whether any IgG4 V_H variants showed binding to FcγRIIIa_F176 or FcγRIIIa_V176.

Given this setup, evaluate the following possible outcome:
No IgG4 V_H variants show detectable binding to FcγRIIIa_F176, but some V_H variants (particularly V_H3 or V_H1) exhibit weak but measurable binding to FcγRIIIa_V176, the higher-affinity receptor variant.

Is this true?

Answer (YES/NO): NO